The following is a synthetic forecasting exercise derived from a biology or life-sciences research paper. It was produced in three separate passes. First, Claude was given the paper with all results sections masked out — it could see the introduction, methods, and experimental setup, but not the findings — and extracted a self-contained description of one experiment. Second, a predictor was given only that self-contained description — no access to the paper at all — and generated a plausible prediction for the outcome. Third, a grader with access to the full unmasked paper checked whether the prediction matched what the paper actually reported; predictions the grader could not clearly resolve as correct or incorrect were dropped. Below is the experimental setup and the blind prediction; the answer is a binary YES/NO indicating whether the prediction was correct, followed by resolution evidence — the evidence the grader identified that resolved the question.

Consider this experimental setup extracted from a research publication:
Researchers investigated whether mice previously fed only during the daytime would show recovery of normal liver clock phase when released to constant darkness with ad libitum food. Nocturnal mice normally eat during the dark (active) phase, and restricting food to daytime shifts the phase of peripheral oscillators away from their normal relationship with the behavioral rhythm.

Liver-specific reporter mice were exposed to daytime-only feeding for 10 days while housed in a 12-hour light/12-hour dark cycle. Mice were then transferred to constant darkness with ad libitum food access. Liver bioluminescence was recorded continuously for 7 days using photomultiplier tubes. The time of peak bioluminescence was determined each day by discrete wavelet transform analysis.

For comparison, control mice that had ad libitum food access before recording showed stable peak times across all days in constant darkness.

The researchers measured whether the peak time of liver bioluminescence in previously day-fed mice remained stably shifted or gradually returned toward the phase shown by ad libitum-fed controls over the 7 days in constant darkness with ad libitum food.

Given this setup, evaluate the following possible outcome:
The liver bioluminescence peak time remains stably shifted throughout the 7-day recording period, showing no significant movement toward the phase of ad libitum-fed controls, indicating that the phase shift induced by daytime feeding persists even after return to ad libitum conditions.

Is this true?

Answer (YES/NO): NO